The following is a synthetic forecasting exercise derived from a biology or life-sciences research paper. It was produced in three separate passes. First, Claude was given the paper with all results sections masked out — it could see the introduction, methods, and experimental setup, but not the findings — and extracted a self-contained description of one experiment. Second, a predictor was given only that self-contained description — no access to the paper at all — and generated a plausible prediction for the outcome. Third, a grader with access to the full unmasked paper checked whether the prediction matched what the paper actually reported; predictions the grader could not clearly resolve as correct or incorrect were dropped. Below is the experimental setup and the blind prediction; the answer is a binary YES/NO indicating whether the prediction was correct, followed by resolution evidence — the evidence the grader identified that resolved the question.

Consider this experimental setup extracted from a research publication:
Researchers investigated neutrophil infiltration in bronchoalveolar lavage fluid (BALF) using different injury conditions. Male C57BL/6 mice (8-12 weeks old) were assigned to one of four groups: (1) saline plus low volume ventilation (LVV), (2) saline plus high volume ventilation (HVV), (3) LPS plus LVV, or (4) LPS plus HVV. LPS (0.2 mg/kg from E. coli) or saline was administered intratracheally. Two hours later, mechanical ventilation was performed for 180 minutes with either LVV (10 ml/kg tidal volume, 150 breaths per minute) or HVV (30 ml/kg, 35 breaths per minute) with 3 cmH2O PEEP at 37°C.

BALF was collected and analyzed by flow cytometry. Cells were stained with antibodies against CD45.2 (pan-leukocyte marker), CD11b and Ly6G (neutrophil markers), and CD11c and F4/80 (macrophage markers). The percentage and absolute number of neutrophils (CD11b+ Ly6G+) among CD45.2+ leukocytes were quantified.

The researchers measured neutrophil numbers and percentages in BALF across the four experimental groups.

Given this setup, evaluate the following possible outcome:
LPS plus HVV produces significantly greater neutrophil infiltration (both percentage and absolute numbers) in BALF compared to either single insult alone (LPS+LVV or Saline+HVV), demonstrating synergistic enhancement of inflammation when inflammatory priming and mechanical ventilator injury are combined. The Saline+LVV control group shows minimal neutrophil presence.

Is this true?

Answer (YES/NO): NO